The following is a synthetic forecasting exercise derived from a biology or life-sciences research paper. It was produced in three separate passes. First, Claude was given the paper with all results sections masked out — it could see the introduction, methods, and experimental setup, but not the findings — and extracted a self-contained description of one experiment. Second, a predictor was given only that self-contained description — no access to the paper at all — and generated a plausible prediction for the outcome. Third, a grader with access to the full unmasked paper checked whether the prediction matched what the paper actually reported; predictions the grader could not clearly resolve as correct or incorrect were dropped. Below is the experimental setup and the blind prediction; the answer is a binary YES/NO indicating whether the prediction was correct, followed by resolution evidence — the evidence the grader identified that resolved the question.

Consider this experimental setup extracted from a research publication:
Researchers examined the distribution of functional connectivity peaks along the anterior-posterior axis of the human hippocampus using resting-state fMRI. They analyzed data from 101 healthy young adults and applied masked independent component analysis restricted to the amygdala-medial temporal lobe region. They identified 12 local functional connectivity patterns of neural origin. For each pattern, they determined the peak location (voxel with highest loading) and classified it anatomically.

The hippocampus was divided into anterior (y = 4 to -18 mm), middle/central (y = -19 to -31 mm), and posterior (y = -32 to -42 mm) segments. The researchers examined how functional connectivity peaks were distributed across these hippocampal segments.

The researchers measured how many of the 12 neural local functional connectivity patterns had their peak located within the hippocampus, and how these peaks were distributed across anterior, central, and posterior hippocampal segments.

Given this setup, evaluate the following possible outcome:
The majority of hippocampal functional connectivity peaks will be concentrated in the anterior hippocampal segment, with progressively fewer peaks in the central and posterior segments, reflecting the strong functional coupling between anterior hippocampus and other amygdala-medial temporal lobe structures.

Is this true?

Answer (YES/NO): YES